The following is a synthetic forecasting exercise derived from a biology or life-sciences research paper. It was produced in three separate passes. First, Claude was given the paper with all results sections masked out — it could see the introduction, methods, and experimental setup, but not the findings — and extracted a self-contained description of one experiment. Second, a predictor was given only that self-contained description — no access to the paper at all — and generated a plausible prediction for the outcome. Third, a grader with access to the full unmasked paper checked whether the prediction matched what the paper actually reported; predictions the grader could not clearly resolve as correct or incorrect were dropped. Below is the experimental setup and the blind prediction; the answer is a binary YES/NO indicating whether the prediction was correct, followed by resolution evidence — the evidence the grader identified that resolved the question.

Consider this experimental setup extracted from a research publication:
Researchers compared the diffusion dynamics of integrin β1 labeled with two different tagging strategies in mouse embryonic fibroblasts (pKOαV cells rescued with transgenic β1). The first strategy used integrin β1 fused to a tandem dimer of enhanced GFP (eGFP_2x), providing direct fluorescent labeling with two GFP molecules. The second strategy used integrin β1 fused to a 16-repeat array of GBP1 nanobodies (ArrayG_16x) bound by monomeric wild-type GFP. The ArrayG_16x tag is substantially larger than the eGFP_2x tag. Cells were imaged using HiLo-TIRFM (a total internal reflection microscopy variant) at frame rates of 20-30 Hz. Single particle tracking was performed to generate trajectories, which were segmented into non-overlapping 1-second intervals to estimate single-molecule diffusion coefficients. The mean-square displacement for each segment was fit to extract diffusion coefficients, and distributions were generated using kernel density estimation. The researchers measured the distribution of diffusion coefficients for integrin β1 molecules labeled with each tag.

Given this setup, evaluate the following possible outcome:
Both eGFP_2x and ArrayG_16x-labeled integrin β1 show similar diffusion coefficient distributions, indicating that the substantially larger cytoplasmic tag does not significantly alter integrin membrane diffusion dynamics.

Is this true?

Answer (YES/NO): NO